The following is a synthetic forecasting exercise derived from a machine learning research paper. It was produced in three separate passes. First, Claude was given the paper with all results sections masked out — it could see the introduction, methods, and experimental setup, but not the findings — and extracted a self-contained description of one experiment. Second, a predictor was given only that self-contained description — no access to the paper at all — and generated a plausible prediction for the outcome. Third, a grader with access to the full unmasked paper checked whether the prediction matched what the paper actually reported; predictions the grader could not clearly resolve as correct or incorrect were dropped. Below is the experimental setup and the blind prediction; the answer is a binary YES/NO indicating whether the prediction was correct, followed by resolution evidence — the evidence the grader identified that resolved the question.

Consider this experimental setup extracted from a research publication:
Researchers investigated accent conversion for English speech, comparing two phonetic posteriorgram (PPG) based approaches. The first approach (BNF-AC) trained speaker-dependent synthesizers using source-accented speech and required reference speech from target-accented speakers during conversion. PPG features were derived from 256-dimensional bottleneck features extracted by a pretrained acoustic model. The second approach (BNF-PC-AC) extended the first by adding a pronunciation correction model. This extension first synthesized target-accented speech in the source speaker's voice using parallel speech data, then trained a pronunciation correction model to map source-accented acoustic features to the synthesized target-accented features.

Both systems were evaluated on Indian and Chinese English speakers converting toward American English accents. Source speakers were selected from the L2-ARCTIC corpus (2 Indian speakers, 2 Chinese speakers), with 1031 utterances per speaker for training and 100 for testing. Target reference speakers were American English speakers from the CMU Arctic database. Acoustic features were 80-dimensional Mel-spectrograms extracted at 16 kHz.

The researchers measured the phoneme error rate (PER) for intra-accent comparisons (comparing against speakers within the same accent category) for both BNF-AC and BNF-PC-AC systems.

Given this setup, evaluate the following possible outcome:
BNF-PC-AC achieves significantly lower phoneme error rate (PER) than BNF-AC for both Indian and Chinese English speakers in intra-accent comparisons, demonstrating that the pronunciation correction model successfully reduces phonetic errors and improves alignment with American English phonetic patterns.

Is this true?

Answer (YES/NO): NO